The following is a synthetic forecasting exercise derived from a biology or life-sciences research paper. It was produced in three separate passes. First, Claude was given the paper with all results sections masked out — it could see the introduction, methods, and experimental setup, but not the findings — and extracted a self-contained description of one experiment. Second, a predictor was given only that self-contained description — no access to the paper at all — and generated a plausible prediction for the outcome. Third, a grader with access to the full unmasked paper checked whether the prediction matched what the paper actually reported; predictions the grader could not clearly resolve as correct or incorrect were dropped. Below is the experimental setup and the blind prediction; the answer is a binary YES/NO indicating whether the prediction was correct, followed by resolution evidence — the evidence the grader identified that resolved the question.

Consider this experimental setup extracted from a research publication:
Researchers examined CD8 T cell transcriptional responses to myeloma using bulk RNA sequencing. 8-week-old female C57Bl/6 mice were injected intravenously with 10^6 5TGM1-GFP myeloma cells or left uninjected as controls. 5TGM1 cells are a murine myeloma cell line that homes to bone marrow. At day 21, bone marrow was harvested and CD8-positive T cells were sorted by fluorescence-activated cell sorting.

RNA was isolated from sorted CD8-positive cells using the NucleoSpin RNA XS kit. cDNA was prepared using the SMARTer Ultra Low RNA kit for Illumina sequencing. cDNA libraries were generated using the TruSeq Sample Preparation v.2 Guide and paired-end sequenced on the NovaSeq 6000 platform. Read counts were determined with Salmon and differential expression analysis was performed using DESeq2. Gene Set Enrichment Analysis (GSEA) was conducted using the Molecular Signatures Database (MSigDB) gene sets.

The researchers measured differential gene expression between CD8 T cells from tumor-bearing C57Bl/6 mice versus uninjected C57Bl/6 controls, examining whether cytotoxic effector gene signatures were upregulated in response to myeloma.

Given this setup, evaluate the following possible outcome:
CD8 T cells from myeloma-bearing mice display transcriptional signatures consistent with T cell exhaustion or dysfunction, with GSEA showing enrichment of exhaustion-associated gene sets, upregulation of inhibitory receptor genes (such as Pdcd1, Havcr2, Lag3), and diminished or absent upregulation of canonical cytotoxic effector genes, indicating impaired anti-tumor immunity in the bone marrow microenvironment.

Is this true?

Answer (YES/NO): NO